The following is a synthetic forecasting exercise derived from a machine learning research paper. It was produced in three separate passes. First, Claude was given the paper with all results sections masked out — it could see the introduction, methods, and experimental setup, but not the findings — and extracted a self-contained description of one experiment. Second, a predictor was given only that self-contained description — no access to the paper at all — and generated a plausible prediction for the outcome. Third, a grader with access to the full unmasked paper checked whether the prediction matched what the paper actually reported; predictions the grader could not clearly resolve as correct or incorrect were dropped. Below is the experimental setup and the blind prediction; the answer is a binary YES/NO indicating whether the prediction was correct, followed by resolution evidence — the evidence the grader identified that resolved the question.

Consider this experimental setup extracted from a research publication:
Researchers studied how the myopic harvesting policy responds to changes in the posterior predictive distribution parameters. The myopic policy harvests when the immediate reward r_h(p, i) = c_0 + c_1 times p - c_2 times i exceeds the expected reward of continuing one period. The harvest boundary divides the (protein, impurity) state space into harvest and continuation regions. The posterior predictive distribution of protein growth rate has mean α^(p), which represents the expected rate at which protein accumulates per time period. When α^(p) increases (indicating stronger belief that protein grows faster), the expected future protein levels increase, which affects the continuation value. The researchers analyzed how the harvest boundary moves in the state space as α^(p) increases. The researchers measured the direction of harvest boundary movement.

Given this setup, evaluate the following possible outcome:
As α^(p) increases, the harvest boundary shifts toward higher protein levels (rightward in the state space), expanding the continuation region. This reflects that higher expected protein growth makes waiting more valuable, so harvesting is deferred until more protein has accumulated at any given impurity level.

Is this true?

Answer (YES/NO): NO